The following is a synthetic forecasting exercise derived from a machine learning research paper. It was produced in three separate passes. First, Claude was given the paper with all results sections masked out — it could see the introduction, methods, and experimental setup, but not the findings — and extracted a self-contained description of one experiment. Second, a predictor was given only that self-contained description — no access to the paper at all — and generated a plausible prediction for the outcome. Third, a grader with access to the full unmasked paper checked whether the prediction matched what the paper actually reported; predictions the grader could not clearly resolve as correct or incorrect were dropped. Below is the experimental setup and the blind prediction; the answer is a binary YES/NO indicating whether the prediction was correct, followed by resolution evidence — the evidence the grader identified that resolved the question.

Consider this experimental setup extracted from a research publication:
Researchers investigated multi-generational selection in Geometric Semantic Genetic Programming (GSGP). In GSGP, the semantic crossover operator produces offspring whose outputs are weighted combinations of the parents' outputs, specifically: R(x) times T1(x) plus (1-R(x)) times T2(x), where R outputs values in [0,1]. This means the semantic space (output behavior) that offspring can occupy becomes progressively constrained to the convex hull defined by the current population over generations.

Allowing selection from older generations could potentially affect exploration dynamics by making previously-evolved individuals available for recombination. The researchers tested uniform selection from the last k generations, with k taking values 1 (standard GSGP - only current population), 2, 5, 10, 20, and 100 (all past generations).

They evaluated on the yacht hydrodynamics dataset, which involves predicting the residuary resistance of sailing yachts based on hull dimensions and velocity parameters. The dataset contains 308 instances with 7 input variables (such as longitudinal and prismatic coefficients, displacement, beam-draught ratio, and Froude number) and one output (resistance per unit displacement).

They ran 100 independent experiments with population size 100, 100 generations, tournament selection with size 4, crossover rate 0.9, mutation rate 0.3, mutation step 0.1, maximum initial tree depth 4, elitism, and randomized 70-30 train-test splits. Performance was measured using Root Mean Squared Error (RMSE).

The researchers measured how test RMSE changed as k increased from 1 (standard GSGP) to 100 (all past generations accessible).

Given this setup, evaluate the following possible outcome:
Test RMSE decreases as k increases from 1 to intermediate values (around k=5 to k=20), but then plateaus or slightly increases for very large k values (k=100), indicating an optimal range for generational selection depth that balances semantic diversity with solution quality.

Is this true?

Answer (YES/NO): YES